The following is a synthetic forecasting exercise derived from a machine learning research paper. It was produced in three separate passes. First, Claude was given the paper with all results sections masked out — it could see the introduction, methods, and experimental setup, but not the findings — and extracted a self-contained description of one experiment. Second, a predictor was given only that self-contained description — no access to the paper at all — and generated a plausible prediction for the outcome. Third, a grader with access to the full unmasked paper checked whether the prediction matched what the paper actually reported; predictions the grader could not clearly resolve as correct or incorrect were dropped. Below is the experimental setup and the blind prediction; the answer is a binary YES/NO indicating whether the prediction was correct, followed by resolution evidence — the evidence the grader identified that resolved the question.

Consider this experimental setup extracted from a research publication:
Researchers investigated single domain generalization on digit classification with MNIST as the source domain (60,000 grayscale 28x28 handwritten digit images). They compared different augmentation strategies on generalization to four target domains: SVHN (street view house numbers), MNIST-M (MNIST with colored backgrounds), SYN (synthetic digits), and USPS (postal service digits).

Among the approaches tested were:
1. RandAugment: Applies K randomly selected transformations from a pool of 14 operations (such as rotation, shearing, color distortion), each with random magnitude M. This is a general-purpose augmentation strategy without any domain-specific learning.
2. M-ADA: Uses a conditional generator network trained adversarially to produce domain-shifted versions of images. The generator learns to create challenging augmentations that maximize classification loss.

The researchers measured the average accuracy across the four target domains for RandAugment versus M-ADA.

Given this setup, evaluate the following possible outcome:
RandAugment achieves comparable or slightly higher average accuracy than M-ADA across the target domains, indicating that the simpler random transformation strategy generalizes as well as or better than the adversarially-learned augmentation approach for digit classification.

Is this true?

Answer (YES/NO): NO